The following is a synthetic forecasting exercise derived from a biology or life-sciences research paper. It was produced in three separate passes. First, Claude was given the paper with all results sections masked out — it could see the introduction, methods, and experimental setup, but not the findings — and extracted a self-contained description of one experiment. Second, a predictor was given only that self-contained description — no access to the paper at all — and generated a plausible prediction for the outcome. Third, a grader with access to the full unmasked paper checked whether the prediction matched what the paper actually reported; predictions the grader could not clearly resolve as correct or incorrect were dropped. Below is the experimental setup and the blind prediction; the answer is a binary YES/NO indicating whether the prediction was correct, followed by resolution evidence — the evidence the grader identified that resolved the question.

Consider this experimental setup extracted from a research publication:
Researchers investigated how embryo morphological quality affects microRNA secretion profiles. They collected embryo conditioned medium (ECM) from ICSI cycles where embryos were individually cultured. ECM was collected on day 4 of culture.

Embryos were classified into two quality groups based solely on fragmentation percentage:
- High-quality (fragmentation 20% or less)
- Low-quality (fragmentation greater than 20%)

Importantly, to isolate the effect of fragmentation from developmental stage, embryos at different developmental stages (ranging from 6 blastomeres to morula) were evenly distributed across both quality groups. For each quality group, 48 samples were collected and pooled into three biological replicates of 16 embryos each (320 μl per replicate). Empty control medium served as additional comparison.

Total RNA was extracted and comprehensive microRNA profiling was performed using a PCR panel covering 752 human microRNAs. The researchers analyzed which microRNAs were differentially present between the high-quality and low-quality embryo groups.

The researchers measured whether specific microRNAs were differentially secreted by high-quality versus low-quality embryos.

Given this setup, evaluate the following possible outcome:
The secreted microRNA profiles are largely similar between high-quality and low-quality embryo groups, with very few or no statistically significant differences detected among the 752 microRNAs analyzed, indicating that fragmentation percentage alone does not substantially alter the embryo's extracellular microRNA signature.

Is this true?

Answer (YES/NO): NO